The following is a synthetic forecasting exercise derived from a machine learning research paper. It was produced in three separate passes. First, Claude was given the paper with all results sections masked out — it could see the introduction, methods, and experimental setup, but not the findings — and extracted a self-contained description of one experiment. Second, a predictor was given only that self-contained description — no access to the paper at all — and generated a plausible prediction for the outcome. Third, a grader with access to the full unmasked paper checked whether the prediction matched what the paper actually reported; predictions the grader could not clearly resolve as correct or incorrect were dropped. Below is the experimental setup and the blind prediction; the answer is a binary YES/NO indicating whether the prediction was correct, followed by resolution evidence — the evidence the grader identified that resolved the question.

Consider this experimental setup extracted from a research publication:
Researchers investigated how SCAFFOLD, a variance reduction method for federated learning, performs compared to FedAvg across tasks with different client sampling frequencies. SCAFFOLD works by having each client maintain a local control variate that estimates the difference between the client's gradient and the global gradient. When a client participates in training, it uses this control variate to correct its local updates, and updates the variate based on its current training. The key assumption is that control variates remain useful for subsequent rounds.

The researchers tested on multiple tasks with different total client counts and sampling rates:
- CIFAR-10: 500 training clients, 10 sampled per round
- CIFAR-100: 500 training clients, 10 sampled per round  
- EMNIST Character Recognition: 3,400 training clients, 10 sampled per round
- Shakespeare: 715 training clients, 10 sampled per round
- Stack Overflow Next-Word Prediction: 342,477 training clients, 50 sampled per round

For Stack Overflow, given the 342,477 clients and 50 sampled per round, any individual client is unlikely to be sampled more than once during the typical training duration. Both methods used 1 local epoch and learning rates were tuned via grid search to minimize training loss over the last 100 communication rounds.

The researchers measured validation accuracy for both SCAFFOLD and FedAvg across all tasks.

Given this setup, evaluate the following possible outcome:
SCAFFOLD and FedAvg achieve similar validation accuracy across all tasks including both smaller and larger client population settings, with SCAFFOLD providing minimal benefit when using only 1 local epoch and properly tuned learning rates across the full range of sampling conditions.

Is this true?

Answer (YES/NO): NO